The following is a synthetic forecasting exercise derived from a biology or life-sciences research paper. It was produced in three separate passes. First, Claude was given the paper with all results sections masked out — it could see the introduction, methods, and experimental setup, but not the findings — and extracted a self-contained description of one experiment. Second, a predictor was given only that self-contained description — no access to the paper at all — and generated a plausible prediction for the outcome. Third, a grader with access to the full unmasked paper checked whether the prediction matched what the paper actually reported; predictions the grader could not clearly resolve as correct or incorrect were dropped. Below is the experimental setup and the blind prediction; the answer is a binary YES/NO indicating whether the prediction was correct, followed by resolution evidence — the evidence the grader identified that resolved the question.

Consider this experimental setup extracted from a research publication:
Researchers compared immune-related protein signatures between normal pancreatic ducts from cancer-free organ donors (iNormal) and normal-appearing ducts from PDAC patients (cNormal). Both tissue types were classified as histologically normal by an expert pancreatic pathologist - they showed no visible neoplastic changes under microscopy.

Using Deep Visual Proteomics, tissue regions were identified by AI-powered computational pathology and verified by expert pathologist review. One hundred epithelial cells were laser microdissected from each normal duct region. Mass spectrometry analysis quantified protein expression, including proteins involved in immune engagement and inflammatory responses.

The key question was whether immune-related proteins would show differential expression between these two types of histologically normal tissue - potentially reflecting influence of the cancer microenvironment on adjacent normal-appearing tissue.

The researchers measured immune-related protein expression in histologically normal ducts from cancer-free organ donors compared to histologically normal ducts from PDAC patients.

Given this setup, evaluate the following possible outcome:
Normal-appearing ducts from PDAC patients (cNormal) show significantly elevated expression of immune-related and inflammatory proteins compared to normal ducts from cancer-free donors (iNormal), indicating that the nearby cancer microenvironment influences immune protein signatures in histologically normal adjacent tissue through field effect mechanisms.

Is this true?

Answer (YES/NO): YES